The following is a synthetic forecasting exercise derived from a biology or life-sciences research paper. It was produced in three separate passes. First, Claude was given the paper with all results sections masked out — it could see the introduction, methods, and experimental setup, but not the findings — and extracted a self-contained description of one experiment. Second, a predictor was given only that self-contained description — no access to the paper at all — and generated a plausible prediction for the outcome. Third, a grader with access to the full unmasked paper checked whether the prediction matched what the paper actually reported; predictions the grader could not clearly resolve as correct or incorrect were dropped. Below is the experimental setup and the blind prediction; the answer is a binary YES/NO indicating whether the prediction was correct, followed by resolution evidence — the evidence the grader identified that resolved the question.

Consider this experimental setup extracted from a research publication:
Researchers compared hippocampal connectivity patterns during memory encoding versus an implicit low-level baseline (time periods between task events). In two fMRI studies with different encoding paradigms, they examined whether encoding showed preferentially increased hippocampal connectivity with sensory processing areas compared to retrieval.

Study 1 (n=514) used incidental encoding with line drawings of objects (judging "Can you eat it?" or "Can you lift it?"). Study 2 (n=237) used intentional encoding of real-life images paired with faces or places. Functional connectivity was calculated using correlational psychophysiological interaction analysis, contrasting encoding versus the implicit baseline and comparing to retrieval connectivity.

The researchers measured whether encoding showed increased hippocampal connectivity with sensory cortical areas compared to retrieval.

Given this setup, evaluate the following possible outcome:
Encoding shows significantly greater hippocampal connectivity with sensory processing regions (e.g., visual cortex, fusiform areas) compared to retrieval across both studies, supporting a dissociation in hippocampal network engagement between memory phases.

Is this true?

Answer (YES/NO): NO